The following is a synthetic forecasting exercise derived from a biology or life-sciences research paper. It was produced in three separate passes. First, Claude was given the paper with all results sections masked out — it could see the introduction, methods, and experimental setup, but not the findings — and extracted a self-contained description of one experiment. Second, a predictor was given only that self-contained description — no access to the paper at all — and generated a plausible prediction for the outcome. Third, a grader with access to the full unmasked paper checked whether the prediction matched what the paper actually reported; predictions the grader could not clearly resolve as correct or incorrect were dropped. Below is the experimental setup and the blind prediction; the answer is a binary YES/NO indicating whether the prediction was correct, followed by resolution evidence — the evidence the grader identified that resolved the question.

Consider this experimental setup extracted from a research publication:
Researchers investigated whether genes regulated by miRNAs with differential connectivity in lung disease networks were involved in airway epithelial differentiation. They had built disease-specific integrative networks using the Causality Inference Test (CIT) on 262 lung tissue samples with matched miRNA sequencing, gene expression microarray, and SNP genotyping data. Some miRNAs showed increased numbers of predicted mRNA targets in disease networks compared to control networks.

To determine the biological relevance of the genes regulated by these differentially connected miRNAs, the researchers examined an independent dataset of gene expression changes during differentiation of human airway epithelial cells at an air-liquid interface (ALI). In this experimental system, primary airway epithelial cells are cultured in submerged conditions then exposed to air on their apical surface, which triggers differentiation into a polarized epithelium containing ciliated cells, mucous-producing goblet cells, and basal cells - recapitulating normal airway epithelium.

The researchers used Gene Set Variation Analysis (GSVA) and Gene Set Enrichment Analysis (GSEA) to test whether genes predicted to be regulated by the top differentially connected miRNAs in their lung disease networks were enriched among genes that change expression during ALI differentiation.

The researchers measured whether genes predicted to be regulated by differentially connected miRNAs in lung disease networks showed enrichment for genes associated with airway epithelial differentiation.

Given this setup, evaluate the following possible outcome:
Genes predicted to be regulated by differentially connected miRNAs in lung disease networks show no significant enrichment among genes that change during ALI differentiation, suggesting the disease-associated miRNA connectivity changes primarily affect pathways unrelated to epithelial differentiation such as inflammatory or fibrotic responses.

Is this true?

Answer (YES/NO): NO